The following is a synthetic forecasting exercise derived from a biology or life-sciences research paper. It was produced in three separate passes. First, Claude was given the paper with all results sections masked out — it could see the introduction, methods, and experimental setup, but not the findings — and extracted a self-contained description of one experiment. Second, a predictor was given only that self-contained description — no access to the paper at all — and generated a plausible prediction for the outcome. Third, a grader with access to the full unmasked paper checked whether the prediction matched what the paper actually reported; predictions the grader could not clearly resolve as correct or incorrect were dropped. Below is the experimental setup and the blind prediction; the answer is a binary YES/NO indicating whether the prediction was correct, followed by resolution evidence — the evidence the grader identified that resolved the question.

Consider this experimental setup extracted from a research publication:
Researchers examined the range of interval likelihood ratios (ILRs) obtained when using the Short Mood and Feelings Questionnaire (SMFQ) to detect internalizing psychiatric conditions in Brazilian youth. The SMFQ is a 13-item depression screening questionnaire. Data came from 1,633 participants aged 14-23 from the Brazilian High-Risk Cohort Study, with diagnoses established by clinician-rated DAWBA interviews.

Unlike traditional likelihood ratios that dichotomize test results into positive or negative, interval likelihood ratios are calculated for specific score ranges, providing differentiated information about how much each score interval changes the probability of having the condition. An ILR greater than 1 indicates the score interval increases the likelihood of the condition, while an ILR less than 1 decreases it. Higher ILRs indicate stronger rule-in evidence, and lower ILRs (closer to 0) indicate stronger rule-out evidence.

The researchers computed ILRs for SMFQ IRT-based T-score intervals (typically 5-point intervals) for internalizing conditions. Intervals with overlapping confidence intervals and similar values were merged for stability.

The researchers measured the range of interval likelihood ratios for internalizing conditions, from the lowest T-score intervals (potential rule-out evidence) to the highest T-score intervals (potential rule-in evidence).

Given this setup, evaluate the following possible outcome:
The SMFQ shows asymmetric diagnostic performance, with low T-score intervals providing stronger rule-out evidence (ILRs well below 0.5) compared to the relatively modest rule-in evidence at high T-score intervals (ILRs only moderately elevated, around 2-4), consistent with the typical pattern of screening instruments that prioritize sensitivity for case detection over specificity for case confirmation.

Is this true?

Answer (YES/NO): NO